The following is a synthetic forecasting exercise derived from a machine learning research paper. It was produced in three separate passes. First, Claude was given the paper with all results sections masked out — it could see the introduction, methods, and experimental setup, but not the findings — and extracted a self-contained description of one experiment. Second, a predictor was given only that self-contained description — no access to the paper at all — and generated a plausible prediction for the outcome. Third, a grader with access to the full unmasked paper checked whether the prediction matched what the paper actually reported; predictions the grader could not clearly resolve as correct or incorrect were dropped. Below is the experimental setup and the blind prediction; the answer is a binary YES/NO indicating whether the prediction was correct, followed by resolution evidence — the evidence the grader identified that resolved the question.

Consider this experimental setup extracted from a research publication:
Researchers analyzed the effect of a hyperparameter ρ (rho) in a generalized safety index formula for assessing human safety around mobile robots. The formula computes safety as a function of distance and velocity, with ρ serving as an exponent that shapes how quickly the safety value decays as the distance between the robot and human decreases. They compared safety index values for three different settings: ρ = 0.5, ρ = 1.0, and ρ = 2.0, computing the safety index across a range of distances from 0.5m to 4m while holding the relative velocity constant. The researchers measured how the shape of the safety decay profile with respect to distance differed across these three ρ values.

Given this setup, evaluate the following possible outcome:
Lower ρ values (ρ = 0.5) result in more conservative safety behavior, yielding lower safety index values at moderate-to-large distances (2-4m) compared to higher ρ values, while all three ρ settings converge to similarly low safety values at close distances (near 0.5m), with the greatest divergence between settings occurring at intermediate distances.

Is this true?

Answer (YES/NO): NO